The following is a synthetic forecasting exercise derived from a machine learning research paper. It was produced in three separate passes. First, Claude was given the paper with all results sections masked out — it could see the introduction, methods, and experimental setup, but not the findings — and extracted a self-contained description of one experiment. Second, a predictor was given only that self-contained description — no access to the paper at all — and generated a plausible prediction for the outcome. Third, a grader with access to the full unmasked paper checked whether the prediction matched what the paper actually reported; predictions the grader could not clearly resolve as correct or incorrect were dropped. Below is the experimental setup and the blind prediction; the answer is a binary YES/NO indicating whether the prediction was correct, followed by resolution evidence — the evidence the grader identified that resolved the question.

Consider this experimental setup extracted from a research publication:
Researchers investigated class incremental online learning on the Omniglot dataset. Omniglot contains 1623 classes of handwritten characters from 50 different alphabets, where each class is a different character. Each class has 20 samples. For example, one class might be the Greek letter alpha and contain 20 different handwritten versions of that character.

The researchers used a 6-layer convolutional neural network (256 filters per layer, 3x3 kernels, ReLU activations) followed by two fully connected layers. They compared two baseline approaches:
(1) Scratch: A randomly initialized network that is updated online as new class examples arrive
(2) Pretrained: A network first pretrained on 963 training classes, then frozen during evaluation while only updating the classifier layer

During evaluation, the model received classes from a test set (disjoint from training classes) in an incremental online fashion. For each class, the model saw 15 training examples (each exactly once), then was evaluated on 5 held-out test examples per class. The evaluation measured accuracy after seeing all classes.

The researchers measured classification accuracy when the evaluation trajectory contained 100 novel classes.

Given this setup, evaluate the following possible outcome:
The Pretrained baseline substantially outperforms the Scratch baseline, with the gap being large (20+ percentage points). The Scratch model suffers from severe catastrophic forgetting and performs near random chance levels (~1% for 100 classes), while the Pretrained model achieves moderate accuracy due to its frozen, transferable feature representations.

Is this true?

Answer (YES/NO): NO